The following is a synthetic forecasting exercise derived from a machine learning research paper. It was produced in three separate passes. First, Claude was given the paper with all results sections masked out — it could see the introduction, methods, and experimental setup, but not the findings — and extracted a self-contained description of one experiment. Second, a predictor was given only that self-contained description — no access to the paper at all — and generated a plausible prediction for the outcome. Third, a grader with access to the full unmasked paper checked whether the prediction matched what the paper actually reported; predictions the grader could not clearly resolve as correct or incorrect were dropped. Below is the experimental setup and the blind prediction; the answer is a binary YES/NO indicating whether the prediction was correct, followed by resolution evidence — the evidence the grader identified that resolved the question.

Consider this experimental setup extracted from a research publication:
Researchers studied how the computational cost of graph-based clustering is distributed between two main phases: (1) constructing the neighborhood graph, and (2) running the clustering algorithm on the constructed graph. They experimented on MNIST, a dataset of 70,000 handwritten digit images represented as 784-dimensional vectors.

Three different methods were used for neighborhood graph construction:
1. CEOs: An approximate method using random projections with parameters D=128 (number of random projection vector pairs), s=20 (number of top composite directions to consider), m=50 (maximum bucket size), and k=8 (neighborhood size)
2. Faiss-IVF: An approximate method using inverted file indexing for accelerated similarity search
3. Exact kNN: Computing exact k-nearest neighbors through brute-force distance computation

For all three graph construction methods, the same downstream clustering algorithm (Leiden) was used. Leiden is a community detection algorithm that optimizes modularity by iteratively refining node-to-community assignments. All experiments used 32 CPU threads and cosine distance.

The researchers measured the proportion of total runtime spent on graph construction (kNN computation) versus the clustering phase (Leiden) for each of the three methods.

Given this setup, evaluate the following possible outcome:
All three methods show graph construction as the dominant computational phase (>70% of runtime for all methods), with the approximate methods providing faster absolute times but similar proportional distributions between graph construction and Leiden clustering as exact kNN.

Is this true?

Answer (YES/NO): NO